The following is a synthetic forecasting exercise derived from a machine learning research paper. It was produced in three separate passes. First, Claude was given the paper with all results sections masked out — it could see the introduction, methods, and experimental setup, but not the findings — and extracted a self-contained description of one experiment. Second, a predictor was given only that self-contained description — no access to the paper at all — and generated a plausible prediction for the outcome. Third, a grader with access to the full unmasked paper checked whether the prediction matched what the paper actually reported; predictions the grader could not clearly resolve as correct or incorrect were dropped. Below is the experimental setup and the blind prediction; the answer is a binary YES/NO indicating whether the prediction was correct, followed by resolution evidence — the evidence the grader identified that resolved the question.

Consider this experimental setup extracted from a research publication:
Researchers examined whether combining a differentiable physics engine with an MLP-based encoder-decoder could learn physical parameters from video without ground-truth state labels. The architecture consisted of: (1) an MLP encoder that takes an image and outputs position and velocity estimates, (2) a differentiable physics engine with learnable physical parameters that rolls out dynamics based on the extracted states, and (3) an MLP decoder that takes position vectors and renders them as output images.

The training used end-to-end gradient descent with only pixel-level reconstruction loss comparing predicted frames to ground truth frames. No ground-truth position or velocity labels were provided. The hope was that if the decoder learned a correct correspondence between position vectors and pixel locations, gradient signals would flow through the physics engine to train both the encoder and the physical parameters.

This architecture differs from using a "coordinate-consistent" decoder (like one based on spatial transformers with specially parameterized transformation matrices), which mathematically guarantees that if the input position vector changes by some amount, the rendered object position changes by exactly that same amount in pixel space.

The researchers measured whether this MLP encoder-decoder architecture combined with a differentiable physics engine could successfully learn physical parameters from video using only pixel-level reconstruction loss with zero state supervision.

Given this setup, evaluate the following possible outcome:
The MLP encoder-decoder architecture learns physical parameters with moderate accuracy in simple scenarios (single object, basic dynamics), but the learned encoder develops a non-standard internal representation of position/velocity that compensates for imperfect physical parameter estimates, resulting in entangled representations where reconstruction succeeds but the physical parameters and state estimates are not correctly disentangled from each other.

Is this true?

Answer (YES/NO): NO